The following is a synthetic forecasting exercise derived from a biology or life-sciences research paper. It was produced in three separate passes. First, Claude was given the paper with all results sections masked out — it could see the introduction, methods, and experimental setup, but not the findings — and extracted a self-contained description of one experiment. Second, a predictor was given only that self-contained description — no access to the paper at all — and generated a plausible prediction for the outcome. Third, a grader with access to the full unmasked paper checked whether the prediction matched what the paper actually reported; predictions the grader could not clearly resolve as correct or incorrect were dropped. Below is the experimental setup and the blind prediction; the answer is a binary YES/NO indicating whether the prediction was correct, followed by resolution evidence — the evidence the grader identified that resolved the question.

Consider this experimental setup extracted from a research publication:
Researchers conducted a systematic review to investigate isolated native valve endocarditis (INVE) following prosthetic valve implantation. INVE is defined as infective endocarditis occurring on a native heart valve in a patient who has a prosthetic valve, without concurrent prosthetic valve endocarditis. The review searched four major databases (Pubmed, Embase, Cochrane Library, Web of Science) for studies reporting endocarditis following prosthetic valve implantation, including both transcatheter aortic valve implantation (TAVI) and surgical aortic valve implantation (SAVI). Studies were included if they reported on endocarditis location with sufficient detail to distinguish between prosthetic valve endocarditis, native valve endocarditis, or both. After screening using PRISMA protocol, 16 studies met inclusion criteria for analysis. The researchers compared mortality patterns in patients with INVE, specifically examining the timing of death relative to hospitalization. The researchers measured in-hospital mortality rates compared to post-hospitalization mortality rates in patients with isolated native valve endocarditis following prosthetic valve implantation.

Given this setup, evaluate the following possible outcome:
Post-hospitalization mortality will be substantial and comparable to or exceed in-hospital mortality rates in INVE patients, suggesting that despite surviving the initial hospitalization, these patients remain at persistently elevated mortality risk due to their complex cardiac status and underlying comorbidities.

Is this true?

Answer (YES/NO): YES